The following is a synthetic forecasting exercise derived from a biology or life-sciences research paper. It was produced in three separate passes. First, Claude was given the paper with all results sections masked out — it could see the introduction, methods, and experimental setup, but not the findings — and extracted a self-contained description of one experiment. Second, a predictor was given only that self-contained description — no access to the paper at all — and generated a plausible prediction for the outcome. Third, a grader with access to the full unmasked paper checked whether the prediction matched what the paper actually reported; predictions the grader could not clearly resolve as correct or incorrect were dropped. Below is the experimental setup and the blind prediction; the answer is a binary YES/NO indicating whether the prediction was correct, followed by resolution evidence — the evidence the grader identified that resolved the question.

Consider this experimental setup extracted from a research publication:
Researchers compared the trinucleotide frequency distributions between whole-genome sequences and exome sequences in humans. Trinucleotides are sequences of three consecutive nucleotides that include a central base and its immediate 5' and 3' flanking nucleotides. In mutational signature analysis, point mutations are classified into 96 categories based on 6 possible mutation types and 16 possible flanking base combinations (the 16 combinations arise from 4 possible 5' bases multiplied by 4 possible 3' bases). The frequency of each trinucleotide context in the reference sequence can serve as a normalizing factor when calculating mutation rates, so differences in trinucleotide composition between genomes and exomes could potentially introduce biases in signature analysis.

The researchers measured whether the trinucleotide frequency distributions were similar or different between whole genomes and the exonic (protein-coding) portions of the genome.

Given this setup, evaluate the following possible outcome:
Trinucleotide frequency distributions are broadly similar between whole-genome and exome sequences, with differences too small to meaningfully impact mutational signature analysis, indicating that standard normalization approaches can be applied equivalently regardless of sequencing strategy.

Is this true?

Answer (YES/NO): NO